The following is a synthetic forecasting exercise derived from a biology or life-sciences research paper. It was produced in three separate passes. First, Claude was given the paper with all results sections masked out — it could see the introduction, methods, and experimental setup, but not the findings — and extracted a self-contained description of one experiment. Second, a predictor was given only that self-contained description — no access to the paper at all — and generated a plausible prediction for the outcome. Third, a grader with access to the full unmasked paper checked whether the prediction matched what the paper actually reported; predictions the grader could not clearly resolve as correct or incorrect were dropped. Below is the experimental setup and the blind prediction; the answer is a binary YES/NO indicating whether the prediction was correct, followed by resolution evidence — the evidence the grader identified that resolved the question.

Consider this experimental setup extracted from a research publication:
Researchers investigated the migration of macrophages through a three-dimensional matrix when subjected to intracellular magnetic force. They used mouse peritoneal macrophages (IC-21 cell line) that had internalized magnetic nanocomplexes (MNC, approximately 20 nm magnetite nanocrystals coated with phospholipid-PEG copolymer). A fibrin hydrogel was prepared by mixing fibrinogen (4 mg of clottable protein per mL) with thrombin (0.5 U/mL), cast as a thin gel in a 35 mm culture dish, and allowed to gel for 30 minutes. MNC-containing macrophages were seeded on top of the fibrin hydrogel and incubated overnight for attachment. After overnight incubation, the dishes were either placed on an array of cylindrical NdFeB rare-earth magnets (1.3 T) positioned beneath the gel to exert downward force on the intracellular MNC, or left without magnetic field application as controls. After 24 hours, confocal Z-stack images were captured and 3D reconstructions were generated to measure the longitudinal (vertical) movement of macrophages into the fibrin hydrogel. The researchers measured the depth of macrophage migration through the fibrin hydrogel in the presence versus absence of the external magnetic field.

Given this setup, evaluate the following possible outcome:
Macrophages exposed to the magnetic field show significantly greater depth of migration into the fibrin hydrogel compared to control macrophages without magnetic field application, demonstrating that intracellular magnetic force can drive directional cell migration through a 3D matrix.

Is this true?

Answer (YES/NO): YES